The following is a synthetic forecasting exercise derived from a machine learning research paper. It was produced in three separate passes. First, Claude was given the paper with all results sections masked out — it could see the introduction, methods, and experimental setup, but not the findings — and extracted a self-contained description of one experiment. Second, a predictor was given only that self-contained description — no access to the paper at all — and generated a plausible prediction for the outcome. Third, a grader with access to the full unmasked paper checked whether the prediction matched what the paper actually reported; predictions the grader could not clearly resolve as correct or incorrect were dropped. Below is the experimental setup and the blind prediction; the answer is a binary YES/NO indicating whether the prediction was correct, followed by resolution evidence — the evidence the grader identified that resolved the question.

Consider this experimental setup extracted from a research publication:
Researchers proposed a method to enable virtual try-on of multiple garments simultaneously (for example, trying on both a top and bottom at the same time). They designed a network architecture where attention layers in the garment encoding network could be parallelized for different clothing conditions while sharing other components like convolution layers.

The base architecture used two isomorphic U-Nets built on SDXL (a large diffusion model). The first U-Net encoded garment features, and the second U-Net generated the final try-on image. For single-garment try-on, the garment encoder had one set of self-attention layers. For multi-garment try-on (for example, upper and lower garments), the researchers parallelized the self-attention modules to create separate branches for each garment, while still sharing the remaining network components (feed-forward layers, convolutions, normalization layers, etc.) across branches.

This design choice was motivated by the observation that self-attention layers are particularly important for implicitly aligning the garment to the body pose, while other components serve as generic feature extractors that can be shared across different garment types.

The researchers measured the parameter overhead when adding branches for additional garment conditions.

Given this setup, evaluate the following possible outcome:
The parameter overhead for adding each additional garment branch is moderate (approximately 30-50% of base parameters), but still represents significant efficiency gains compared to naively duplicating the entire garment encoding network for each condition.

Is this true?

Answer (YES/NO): NO